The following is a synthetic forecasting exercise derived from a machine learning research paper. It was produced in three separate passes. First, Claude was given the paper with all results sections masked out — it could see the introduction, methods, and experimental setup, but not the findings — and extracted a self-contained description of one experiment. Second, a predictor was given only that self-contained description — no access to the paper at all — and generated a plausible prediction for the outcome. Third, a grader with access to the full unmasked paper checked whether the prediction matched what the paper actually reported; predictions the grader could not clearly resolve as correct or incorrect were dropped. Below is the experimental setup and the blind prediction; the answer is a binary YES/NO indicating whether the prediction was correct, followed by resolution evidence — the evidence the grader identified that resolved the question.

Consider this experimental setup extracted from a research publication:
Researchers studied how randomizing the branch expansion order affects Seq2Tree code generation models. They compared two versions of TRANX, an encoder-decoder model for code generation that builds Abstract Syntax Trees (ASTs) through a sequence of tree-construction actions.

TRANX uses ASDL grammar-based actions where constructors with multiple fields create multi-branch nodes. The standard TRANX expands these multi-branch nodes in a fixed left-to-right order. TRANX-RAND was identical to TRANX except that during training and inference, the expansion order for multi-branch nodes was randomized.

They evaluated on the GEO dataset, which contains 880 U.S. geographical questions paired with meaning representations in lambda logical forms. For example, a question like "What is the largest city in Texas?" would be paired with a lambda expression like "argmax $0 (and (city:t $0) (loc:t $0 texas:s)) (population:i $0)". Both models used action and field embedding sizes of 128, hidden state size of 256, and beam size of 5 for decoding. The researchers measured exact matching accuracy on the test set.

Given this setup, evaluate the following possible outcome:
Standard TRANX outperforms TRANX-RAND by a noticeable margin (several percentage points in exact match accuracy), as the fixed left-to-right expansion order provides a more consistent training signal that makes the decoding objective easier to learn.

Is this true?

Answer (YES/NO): YES